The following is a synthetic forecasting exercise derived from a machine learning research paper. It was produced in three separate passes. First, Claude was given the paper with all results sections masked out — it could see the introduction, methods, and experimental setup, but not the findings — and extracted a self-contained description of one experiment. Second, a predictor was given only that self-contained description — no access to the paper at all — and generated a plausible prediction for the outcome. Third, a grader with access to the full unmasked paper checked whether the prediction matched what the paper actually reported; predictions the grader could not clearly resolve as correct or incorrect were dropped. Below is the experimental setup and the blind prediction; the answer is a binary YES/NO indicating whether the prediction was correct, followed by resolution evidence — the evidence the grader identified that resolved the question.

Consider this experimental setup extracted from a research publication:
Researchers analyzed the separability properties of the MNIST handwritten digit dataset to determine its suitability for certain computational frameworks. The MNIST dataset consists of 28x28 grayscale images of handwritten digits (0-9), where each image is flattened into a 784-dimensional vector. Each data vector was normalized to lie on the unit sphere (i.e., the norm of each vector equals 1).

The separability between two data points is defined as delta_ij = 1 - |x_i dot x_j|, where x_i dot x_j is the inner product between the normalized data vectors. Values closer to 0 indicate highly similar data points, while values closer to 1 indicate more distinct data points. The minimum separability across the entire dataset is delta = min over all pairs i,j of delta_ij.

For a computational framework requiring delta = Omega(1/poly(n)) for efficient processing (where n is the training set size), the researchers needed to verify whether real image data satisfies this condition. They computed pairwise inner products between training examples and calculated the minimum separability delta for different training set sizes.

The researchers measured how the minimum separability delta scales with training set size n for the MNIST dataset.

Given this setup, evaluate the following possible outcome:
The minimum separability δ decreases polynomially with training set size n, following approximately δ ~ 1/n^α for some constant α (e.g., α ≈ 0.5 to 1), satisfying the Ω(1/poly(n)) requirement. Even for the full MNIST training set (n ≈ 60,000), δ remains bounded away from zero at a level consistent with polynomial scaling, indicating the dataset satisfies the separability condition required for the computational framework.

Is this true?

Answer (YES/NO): YES